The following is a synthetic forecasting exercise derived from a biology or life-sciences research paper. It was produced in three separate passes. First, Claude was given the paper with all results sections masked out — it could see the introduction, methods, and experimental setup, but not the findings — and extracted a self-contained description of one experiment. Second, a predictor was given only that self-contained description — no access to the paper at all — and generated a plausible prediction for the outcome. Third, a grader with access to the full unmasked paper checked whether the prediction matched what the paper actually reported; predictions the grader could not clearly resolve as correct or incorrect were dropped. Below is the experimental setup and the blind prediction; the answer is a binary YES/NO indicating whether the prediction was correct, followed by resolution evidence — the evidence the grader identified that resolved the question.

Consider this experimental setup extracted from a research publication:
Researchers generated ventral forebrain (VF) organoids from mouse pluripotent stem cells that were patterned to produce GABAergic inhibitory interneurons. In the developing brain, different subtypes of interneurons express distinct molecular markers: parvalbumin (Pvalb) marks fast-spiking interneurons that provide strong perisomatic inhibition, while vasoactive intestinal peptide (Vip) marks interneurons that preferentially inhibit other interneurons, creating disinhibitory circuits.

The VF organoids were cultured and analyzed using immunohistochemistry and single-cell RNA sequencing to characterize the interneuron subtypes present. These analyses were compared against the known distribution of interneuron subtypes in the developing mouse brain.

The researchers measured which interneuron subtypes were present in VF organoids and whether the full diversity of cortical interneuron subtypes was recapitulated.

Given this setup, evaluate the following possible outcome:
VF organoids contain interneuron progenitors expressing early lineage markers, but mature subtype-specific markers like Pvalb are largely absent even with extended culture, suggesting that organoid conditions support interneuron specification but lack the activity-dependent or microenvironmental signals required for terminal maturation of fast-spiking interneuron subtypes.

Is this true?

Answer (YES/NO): NO